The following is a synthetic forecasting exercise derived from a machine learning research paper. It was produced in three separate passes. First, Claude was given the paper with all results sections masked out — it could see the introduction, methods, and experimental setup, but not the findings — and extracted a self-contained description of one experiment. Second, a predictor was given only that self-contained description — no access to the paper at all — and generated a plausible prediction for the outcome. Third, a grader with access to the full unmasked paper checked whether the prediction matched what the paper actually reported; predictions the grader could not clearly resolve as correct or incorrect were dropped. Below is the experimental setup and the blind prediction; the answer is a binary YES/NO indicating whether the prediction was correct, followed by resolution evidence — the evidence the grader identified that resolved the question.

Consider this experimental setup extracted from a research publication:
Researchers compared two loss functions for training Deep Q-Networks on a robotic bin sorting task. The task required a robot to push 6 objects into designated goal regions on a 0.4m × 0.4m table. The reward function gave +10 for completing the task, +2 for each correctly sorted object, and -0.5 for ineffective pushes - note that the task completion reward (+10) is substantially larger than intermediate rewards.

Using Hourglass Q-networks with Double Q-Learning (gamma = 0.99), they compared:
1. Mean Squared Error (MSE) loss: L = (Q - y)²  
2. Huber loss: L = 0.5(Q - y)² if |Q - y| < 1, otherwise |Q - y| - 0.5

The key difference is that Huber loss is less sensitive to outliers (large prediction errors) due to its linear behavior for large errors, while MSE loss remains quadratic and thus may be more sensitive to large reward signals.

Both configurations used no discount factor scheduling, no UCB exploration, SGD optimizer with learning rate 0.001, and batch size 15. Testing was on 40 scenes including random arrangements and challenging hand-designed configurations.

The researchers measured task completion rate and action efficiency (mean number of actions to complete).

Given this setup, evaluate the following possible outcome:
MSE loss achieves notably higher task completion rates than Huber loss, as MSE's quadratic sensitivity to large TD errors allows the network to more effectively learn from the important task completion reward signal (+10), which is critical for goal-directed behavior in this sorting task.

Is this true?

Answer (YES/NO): NO